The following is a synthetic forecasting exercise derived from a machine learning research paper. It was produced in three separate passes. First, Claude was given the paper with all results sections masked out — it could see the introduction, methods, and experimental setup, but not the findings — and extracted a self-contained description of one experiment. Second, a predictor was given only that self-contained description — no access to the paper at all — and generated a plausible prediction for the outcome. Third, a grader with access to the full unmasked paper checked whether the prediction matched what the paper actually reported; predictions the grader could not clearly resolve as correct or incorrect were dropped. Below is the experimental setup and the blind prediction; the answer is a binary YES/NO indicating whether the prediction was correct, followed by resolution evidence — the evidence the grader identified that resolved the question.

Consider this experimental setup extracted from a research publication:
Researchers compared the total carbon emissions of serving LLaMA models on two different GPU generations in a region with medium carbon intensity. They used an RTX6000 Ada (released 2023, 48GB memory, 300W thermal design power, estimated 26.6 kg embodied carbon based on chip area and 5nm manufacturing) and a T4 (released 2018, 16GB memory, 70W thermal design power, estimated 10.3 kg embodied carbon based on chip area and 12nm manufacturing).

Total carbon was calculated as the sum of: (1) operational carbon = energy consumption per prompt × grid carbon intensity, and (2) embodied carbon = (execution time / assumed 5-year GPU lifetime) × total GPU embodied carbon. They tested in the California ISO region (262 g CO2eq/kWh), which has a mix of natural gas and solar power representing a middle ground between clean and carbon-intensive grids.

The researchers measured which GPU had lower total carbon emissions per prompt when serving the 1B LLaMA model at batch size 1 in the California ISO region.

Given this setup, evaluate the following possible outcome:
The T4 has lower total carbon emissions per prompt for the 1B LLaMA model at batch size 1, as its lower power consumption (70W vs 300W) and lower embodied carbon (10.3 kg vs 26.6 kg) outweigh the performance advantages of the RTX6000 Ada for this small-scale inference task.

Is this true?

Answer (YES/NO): YES